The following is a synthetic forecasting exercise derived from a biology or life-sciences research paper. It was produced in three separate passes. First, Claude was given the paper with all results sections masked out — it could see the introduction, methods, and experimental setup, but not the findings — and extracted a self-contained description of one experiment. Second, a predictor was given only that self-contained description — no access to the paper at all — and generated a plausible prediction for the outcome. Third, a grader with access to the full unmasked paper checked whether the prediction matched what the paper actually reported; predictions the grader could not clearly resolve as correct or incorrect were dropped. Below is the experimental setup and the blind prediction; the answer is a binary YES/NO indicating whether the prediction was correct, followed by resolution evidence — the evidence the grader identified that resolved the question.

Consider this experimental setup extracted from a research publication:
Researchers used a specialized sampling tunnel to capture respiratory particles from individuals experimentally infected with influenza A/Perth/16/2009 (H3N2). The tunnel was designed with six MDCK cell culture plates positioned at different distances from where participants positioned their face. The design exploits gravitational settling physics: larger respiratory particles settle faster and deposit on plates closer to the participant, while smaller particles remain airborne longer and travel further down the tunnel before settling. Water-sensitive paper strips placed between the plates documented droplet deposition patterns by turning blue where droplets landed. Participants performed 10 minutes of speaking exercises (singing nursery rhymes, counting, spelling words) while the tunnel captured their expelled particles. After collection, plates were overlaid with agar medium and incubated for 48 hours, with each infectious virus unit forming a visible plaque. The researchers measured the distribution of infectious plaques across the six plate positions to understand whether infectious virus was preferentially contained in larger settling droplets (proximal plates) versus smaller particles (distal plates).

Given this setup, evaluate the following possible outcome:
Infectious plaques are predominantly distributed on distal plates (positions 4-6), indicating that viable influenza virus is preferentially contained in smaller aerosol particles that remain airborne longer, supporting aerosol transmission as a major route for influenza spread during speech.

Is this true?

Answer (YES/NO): NO